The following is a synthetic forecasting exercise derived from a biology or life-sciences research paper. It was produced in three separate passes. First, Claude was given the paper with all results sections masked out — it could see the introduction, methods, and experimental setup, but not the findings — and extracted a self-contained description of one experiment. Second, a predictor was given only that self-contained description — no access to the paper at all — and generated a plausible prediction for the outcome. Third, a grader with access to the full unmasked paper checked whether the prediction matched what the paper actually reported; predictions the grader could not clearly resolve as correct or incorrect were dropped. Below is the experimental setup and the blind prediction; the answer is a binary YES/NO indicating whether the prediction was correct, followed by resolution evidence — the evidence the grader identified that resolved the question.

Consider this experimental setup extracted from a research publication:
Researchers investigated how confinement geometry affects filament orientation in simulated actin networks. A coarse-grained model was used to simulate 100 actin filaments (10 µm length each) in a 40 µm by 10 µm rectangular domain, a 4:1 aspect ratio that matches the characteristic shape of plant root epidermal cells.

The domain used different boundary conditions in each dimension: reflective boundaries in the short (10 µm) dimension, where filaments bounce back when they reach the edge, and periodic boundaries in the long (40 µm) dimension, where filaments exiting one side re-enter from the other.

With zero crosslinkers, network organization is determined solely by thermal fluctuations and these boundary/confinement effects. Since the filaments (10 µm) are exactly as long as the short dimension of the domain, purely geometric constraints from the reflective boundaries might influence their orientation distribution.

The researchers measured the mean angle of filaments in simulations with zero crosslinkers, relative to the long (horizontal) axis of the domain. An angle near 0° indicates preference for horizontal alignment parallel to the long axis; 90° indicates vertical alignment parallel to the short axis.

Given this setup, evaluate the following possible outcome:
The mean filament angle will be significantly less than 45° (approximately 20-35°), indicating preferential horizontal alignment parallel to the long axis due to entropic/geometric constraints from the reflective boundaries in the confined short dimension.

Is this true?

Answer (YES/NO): NO